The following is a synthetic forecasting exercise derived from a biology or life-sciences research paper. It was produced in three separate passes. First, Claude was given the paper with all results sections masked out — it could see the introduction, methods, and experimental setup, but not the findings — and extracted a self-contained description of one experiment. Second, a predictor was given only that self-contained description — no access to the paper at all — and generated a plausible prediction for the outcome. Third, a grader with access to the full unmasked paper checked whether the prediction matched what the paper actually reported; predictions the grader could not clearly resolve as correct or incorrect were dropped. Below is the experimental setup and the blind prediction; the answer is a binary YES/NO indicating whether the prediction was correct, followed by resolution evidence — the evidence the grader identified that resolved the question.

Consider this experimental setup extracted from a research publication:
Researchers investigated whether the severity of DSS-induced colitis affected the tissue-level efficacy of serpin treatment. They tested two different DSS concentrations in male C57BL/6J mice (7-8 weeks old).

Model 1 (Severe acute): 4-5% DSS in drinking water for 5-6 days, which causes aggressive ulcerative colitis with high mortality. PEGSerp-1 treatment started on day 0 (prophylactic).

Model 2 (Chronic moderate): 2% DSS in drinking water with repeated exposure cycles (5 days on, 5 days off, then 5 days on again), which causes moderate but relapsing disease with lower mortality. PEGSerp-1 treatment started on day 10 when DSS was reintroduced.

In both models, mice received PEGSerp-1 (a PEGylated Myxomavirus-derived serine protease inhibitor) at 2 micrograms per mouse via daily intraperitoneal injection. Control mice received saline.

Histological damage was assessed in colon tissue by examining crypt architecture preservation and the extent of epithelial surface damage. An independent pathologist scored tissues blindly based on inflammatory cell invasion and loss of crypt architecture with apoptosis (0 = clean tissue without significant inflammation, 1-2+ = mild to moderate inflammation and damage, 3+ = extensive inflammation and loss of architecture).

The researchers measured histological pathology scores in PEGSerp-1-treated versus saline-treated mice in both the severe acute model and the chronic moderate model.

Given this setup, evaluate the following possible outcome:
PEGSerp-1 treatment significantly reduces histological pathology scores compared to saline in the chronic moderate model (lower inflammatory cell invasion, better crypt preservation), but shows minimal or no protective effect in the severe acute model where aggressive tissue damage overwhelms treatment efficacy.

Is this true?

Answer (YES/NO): NO